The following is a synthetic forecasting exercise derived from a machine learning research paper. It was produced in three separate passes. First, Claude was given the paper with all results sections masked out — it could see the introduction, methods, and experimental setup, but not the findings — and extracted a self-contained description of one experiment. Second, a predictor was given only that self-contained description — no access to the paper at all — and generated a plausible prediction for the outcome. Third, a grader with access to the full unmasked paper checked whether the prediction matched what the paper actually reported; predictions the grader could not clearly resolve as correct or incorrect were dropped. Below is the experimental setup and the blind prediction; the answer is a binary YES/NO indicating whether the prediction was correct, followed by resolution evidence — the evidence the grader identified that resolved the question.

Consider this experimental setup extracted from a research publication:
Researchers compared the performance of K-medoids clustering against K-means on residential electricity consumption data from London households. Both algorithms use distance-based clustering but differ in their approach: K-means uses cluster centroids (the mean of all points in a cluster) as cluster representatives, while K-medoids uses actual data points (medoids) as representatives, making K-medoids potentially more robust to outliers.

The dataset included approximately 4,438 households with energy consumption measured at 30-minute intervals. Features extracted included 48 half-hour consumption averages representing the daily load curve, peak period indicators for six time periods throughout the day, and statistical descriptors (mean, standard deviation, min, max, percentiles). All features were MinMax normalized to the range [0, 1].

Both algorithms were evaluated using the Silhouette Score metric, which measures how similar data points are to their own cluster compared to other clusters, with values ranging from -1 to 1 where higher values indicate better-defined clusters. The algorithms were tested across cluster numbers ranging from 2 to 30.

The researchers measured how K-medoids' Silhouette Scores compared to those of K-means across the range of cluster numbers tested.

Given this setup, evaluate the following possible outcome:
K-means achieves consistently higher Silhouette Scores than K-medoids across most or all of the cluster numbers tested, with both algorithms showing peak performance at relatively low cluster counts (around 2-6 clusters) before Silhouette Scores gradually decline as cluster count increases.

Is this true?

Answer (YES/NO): NO